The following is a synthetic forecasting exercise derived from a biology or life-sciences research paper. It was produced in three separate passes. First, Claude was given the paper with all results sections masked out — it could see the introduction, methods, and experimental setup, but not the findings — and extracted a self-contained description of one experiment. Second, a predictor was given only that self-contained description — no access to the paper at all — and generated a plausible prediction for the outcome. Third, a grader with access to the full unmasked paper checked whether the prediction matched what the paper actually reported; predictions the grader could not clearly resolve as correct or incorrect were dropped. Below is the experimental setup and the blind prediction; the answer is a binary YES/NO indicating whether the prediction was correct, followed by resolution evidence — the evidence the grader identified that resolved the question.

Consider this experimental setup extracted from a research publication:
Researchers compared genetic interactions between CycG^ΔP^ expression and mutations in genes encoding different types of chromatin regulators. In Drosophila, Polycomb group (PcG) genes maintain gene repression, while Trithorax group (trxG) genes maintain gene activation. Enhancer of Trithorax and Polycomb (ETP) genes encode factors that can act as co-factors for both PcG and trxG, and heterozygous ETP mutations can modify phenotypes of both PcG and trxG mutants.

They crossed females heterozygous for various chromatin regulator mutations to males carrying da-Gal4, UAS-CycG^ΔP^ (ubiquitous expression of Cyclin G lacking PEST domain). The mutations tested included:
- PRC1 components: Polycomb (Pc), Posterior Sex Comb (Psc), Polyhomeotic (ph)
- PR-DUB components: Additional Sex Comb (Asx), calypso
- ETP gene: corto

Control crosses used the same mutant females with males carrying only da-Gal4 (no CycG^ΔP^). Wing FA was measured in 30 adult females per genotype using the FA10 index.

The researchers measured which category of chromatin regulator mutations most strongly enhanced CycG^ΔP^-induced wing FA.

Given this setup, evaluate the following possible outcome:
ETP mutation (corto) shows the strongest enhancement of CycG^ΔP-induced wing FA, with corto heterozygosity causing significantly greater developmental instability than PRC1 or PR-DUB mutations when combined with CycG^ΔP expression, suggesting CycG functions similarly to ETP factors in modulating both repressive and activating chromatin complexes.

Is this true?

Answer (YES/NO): NO